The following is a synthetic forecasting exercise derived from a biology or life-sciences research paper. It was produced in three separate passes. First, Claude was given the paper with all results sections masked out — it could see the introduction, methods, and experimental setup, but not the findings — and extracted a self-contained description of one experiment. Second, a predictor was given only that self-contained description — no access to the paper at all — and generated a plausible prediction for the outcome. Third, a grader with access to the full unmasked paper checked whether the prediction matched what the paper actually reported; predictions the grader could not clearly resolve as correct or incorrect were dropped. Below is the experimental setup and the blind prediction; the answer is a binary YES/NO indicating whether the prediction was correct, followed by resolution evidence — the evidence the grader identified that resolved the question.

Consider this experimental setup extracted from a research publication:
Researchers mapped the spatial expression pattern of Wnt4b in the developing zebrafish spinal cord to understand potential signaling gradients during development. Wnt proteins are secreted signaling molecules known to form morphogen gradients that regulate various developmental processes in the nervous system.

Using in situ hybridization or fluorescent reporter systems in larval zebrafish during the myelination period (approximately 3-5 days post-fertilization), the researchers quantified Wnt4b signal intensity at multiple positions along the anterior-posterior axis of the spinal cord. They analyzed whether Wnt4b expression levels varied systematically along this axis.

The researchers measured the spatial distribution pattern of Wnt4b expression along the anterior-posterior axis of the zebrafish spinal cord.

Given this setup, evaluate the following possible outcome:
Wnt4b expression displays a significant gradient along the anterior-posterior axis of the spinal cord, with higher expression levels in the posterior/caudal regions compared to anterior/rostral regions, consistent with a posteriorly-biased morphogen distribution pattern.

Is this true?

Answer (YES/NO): NO